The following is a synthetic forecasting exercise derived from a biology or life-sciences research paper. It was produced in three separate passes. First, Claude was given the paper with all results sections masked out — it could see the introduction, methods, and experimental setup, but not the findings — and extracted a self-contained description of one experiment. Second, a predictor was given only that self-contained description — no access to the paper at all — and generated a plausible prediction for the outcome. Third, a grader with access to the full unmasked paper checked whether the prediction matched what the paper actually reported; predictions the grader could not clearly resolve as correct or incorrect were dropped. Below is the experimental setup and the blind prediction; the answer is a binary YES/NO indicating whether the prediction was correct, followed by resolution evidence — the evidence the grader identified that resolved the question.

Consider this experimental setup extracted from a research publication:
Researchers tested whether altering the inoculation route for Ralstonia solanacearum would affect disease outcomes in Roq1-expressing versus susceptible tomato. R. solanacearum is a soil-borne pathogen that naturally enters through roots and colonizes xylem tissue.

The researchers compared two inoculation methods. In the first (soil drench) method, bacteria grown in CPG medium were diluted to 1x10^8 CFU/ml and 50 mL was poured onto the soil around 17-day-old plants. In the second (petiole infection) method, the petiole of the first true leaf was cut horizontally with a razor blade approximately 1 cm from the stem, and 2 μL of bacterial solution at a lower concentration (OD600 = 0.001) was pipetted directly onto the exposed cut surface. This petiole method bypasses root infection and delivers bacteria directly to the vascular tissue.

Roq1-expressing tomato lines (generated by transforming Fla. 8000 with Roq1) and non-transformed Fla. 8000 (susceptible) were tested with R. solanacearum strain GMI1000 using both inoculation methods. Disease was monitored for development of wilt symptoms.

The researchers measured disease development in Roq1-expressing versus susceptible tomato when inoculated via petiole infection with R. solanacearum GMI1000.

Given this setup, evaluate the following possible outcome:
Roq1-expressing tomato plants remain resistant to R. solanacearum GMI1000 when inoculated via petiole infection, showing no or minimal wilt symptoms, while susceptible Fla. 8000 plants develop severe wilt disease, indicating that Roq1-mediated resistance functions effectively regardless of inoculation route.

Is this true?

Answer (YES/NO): YES